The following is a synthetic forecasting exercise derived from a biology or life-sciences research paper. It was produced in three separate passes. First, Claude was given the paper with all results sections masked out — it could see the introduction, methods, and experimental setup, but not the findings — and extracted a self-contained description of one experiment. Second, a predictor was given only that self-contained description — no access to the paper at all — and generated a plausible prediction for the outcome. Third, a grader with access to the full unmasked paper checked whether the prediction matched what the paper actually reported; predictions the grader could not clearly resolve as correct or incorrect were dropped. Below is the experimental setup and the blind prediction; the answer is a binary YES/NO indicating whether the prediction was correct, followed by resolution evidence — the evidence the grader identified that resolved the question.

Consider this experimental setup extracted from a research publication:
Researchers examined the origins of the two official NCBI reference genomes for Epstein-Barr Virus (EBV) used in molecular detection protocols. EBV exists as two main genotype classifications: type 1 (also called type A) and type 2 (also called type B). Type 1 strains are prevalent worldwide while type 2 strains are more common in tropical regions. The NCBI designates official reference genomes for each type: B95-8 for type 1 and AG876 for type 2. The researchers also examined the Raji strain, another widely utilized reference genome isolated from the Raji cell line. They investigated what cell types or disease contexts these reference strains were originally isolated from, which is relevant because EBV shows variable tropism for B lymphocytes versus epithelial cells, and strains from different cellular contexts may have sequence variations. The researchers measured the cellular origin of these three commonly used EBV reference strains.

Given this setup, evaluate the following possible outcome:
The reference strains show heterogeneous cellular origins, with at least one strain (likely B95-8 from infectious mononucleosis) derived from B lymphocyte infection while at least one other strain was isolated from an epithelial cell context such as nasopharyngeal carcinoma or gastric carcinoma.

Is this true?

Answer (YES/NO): NO